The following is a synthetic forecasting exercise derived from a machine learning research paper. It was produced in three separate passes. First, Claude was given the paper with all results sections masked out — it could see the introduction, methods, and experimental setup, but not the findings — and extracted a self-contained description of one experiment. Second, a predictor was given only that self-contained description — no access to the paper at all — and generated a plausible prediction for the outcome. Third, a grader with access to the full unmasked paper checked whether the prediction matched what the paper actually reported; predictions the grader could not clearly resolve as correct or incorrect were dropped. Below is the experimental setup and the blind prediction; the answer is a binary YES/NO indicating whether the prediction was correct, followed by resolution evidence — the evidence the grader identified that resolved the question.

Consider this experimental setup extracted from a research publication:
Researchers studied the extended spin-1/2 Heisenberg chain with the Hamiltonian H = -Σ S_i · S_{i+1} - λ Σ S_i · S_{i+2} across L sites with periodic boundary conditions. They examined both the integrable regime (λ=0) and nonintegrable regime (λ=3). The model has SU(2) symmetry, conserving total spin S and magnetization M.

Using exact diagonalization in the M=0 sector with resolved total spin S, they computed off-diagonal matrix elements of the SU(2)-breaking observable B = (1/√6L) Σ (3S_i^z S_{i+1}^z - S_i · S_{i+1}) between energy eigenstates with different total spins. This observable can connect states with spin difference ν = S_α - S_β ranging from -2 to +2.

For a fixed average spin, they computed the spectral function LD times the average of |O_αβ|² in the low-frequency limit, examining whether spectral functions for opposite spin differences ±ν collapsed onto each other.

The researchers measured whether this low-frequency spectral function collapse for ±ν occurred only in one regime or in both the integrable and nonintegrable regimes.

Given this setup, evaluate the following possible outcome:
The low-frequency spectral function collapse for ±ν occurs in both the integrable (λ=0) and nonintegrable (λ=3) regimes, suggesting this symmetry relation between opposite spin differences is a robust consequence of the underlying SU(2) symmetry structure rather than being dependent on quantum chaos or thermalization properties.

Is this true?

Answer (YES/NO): YES